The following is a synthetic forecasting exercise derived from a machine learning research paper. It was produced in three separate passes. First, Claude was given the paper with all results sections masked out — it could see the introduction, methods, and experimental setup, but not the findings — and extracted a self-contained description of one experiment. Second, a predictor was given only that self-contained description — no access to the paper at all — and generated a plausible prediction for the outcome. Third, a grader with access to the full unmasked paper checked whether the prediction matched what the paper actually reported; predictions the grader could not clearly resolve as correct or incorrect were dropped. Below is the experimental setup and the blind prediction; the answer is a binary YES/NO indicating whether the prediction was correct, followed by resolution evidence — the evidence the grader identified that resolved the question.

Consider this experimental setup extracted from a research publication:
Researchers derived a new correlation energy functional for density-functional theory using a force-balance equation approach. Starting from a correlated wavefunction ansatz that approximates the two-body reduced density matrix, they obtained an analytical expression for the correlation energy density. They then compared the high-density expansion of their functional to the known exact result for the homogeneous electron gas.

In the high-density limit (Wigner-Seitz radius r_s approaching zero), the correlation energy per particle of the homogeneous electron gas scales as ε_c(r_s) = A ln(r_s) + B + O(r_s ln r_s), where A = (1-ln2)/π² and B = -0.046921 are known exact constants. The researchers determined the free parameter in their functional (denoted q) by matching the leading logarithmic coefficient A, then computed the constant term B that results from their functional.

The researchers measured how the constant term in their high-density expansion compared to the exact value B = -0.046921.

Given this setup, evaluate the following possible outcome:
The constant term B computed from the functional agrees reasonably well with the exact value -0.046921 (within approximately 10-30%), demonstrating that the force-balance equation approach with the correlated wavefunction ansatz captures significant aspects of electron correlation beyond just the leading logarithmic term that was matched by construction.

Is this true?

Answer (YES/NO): NO